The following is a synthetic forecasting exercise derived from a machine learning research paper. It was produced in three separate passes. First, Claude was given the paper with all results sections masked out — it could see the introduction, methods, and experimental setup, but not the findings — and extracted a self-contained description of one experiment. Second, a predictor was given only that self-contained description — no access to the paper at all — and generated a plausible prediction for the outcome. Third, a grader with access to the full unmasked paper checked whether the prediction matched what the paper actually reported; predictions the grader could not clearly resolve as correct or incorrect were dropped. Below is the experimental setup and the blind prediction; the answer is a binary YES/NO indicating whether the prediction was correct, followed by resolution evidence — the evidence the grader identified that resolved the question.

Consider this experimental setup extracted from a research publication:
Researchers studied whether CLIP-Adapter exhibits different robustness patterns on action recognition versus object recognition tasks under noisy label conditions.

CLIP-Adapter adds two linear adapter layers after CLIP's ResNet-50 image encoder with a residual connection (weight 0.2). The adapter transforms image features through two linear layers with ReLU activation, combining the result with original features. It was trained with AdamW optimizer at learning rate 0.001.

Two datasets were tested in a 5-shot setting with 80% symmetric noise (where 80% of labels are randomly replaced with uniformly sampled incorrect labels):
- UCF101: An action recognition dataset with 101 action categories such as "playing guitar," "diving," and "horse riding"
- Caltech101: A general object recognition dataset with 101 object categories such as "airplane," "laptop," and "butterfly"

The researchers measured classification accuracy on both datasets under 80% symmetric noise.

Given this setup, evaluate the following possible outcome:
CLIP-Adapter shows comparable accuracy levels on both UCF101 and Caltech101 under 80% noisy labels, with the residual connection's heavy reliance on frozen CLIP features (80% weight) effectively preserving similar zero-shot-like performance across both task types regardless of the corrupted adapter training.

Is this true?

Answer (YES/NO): NO